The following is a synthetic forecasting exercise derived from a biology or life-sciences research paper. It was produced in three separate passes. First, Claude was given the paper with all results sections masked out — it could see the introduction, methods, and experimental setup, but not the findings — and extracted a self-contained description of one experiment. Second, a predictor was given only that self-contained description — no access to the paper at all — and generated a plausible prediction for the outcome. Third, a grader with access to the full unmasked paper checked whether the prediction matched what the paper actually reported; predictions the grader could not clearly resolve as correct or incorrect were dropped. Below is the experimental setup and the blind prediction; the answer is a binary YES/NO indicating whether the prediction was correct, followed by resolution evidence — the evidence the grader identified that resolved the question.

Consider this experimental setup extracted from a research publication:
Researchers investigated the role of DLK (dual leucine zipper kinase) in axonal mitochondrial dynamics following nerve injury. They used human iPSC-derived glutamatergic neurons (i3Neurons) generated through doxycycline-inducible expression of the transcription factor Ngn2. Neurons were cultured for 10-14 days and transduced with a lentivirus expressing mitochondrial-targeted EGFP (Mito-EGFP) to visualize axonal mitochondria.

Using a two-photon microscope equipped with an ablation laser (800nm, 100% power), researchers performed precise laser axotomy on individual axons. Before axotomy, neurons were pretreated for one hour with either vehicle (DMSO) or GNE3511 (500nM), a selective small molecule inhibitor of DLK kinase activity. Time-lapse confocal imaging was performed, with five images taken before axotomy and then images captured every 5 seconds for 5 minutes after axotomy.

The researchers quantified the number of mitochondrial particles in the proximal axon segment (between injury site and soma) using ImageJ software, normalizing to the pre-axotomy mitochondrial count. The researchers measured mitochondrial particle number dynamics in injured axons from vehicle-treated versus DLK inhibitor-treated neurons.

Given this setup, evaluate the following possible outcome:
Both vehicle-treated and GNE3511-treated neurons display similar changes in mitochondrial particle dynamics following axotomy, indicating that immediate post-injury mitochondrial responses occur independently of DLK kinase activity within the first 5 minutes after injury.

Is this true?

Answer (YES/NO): NO